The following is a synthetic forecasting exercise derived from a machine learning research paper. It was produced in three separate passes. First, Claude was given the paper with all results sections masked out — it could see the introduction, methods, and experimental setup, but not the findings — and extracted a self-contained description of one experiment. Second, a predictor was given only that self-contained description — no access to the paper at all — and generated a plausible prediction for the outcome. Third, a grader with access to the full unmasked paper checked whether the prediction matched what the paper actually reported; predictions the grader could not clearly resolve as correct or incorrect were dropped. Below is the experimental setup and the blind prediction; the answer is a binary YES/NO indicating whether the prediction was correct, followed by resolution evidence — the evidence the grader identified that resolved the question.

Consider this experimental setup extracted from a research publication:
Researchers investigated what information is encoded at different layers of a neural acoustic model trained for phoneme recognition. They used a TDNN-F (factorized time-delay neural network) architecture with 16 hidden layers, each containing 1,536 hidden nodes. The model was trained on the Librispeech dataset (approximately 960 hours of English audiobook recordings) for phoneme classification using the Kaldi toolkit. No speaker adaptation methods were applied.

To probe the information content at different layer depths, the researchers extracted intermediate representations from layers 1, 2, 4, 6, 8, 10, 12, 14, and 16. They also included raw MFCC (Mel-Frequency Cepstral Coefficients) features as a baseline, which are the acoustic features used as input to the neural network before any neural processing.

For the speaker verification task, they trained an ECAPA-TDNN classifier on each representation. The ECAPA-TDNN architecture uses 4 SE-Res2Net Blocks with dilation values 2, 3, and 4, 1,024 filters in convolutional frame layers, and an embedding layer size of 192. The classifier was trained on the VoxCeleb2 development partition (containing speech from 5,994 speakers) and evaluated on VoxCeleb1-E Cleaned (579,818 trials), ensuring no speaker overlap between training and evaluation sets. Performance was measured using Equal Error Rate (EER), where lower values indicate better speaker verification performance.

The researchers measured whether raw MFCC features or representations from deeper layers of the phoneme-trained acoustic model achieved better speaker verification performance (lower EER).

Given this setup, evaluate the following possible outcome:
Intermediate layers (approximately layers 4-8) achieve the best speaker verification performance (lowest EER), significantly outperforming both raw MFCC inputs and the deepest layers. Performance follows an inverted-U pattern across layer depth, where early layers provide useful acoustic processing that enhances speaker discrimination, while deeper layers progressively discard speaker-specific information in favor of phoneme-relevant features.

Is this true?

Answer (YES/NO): NO